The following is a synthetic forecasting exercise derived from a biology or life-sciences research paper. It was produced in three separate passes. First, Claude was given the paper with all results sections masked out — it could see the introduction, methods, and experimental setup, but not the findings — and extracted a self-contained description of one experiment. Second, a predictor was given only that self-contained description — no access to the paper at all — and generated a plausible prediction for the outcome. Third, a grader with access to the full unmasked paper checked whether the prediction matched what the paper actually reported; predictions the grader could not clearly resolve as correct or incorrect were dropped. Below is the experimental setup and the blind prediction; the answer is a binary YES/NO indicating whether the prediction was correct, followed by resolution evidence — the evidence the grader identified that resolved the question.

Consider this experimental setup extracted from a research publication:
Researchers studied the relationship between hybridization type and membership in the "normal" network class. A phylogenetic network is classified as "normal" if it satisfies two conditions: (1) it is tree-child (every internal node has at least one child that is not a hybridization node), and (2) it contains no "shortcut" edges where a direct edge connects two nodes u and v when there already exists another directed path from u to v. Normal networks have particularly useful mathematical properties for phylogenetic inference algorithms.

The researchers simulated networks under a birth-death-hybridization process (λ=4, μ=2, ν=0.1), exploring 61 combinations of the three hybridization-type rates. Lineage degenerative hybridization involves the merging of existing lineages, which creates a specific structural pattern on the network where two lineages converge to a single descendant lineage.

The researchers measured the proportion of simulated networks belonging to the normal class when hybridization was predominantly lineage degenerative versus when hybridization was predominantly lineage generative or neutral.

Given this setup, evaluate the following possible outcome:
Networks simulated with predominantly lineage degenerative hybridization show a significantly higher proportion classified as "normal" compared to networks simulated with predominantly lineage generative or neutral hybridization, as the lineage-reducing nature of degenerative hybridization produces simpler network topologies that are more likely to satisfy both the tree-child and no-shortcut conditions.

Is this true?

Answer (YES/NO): NO